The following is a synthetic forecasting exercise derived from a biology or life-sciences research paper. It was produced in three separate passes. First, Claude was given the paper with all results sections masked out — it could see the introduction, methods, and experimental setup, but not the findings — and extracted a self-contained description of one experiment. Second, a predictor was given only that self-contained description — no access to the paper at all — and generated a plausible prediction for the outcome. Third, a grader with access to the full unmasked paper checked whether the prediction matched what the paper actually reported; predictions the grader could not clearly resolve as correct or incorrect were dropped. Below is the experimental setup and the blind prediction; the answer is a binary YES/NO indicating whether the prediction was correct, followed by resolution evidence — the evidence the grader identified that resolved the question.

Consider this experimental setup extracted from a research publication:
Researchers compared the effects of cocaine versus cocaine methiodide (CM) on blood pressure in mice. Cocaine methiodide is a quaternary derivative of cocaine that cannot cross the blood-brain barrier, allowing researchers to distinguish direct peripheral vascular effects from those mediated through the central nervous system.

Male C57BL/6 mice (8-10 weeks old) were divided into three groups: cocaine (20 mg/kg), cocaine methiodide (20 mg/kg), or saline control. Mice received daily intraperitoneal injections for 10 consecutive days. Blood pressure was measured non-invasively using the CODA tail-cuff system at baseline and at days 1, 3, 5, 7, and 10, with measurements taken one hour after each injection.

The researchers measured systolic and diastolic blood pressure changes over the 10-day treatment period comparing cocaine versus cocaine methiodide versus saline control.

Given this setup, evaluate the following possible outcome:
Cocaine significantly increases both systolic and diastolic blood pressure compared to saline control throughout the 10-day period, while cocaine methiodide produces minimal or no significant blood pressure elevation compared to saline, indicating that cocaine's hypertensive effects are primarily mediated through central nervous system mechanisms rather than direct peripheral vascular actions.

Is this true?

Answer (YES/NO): NO